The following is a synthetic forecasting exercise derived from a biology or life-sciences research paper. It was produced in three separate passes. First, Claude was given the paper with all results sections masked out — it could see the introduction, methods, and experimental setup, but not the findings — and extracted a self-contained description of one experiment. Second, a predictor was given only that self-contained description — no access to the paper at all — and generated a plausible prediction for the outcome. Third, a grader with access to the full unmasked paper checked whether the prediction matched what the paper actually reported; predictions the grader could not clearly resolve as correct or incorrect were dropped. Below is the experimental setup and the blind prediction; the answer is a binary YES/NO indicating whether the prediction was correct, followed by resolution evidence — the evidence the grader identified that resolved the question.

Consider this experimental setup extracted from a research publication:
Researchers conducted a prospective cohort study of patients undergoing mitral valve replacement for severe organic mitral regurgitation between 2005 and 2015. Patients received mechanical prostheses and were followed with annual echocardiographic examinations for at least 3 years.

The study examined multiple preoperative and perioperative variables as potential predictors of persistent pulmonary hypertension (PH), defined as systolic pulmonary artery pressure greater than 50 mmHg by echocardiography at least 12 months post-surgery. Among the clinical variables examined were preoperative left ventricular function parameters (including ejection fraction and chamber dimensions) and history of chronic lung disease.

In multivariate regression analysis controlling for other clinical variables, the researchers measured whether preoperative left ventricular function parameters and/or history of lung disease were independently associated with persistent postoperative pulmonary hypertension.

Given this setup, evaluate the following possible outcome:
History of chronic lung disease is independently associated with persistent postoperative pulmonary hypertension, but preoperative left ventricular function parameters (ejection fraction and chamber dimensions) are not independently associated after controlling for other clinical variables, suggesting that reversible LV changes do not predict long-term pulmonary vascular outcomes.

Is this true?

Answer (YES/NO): NO